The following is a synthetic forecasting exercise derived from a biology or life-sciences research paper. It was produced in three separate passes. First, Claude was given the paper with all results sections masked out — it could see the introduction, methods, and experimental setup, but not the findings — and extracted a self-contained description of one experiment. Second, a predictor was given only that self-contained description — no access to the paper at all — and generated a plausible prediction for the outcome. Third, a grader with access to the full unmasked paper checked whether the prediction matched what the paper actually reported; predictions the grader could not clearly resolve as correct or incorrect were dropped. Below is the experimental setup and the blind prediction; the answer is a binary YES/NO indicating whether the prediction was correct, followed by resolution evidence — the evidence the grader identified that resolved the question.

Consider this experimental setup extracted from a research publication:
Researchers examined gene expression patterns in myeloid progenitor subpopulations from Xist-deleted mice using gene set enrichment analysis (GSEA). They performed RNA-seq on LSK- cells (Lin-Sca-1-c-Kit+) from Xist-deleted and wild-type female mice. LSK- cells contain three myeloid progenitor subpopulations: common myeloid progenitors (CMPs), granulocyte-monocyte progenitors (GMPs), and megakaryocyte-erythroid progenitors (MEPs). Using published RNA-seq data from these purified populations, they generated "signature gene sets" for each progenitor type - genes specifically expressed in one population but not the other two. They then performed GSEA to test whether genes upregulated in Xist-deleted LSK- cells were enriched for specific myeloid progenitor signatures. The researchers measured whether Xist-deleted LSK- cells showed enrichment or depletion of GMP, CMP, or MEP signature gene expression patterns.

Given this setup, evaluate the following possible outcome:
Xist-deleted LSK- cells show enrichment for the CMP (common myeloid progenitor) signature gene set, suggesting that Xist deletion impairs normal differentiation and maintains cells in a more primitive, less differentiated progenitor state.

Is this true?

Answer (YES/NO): NO